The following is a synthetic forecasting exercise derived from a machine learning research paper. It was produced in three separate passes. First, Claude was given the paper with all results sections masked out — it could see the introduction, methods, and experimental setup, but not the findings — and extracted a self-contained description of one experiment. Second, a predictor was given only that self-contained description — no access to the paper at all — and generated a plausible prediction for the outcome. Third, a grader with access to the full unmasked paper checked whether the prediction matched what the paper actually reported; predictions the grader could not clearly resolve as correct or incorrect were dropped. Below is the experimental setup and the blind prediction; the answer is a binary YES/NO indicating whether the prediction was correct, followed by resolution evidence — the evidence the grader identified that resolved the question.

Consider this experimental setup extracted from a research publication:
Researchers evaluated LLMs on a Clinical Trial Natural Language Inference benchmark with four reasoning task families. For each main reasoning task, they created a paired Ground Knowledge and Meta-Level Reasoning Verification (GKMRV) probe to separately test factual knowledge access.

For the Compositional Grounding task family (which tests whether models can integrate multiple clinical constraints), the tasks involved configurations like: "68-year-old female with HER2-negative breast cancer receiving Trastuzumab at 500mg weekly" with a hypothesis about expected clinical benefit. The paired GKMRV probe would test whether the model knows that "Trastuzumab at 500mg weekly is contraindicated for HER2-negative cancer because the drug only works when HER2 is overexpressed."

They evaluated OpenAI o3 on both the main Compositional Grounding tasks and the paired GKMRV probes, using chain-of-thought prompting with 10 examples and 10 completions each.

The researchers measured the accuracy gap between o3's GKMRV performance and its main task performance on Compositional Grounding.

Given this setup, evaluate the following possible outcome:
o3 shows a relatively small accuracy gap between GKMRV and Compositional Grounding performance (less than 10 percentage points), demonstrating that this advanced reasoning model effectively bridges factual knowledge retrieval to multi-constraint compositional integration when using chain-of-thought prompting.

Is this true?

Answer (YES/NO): NO